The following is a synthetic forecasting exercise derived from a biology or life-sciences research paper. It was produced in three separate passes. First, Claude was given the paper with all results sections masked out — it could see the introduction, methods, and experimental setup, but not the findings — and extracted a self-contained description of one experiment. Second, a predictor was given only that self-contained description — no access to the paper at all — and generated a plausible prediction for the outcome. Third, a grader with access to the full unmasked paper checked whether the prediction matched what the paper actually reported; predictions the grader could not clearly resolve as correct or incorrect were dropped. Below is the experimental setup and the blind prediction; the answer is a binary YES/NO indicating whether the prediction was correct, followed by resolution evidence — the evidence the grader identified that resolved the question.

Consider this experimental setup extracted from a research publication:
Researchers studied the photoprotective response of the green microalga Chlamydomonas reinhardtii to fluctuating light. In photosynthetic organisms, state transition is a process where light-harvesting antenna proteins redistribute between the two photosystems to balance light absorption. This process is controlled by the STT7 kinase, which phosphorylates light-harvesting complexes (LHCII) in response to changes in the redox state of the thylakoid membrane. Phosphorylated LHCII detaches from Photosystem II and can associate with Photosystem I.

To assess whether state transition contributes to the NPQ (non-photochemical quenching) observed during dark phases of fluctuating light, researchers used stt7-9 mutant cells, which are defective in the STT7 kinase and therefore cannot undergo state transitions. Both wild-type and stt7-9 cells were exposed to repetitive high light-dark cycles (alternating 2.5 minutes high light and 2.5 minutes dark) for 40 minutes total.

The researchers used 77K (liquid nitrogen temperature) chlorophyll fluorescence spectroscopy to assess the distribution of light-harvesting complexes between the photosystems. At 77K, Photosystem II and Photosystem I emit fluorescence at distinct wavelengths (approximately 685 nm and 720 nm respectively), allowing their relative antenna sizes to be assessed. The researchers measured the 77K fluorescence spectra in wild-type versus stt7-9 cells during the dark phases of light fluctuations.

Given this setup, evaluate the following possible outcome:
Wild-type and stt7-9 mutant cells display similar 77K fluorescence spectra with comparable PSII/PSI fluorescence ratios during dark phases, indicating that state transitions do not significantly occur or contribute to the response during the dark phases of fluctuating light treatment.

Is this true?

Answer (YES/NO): NO